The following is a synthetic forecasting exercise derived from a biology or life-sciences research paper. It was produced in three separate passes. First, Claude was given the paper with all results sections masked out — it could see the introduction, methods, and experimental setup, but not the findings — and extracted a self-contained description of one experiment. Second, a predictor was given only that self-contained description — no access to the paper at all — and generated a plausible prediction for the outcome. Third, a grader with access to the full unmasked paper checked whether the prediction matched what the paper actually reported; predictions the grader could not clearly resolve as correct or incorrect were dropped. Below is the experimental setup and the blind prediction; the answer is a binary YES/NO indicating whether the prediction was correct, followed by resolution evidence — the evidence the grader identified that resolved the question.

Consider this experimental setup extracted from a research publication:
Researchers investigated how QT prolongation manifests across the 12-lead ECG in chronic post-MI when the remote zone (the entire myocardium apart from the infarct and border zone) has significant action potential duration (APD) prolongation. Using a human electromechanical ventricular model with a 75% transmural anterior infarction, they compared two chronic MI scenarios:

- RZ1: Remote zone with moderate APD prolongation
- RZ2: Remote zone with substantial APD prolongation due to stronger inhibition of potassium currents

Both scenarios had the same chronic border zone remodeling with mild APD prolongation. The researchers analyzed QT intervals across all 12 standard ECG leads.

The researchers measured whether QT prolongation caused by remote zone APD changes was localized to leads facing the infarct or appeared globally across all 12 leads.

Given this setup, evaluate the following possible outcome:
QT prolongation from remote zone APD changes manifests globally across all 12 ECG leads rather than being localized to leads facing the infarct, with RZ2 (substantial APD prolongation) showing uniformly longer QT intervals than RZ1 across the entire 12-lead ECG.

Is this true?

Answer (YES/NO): YES